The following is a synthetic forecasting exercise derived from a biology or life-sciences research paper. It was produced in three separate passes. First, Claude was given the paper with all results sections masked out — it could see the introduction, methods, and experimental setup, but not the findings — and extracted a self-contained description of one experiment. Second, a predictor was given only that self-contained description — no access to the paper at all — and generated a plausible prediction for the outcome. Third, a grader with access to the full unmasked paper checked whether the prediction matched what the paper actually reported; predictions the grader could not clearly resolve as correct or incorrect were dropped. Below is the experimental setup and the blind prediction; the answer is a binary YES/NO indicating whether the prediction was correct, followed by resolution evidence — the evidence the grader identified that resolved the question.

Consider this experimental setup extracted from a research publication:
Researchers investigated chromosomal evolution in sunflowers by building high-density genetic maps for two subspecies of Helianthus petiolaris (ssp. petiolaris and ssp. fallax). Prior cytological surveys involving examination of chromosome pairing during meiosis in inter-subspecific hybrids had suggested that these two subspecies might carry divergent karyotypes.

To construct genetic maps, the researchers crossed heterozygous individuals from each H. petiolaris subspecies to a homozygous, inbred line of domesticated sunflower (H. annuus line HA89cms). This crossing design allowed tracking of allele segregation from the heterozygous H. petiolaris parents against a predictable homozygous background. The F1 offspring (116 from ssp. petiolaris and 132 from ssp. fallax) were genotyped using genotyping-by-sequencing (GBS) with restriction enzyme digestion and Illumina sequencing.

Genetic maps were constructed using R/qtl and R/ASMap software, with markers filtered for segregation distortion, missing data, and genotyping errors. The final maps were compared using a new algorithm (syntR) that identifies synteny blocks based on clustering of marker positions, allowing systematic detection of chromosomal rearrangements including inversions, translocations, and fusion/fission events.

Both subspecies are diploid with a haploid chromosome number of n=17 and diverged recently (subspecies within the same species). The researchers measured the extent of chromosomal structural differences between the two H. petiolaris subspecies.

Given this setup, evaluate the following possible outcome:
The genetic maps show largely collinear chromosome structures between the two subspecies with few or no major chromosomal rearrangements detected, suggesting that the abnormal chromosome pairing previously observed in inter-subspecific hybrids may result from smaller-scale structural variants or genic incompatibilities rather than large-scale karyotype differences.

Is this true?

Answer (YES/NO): NO